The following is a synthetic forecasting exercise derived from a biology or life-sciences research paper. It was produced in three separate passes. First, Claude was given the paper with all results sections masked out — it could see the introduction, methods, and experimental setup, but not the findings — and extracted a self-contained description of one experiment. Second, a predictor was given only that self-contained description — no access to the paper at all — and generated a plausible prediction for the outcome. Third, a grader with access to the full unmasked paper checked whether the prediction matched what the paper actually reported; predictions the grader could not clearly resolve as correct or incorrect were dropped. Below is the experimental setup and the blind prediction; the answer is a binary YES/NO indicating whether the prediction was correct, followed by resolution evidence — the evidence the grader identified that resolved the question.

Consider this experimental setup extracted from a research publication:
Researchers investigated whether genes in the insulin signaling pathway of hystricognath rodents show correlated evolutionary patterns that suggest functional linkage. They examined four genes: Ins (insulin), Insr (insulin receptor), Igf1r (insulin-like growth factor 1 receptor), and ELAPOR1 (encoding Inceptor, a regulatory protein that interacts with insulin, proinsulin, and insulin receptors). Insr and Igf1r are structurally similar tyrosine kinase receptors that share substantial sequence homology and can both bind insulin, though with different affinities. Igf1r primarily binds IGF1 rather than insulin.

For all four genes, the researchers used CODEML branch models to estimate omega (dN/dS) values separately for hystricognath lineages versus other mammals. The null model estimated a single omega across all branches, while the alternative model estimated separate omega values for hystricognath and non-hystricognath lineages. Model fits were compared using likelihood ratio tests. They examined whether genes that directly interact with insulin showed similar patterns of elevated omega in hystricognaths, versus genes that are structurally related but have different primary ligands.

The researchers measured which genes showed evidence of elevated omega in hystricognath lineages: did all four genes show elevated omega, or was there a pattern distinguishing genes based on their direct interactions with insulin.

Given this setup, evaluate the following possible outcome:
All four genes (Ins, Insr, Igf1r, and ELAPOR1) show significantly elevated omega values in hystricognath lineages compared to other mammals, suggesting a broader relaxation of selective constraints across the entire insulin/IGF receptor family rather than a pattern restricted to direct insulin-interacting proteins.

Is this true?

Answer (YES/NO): NO